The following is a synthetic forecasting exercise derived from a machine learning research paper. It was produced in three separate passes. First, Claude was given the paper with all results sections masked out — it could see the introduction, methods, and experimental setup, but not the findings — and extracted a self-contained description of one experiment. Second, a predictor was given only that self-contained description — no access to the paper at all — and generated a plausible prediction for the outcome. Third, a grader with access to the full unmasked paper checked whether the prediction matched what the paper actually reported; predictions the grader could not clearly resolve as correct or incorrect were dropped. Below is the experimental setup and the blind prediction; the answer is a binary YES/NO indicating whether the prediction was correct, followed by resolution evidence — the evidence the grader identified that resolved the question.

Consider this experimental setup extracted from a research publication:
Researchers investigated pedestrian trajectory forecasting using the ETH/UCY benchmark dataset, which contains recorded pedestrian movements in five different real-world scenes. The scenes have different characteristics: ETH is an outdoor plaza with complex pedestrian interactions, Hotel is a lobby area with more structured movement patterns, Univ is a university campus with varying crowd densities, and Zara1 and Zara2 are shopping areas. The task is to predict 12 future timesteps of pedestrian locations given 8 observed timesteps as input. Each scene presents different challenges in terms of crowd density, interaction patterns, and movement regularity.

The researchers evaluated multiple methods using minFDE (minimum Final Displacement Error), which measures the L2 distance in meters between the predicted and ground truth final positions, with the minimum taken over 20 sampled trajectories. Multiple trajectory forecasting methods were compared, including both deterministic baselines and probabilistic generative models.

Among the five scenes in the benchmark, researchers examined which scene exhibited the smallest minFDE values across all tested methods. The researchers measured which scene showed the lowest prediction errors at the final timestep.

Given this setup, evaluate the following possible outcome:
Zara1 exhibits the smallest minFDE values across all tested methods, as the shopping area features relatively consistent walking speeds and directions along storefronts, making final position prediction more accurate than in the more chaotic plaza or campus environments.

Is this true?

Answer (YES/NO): NO